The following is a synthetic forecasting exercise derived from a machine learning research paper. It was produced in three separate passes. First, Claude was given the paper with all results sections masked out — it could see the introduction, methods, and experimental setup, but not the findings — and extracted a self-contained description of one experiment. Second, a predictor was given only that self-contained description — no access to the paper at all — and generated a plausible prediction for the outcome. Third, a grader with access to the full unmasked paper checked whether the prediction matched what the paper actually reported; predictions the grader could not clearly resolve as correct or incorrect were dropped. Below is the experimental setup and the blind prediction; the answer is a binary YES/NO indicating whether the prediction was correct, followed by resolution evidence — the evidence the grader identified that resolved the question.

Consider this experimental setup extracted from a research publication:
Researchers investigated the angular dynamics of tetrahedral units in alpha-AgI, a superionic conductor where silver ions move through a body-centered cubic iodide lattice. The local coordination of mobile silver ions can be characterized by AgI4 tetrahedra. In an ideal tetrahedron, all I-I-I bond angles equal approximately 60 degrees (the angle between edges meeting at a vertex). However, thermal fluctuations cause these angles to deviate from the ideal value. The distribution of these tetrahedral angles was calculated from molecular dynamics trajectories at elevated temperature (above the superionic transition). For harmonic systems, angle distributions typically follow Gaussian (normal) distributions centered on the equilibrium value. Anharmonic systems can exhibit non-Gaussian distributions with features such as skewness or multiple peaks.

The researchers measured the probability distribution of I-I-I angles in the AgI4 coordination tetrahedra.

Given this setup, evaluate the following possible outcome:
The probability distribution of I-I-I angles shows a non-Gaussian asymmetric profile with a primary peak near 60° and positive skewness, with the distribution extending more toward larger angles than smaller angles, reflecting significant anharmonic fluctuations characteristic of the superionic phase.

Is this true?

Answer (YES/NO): NO